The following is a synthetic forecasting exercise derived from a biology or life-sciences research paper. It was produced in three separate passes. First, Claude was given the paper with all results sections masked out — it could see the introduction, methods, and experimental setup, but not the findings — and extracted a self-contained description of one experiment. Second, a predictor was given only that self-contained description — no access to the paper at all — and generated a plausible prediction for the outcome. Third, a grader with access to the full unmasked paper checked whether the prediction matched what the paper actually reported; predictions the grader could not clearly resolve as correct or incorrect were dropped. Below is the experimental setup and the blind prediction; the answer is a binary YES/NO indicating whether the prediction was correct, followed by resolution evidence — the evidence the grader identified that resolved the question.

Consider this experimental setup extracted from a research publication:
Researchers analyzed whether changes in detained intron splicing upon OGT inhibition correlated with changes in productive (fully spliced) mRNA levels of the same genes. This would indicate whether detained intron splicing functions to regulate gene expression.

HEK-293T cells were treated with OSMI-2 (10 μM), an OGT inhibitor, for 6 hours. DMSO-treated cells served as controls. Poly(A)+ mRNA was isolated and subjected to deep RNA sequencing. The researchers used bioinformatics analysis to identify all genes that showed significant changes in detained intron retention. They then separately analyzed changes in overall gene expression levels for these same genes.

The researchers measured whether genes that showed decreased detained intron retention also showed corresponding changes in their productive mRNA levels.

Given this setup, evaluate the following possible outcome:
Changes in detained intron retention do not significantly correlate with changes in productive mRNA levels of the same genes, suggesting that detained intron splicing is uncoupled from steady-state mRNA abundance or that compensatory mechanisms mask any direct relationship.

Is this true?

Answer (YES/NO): YES